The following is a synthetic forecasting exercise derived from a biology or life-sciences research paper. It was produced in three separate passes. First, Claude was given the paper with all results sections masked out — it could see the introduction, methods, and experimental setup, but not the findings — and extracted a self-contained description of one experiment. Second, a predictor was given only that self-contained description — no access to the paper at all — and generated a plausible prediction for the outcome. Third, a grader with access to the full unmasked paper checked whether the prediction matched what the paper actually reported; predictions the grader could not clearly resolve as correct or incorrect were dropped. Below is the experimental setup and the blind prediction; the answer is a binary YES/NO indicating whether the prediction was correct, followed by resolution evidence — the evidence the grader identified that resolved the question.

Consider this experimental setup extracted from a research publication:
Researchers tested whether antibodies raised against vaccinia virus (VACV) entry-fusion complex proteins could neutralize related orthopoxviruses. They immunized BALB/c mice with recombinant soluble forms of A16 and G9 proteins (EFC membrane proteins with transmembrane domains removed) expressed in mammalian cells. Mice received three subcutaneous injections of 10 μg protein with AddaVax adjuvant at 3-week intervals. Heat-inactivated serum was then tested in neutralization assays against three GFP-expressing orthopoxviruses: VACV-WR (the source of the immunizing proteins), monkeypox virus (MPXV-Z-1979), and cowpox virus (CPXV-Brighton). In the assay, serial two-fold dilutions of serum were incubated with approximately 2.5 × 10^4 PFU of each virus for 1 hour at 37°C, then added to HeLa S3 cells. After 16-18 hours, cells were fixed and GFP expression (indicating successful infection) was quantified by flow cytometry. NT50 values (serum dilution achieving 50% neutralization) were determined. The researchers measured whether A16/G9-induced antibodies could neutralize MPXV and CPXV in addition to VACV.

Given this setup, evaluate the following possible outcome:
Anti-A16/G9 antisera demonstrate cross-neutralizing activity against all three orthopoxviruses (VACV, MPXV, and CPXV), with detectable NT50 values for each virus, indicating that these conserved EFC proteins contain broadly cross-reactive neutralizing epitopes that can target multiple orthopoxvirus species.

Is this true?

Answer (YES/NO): YES